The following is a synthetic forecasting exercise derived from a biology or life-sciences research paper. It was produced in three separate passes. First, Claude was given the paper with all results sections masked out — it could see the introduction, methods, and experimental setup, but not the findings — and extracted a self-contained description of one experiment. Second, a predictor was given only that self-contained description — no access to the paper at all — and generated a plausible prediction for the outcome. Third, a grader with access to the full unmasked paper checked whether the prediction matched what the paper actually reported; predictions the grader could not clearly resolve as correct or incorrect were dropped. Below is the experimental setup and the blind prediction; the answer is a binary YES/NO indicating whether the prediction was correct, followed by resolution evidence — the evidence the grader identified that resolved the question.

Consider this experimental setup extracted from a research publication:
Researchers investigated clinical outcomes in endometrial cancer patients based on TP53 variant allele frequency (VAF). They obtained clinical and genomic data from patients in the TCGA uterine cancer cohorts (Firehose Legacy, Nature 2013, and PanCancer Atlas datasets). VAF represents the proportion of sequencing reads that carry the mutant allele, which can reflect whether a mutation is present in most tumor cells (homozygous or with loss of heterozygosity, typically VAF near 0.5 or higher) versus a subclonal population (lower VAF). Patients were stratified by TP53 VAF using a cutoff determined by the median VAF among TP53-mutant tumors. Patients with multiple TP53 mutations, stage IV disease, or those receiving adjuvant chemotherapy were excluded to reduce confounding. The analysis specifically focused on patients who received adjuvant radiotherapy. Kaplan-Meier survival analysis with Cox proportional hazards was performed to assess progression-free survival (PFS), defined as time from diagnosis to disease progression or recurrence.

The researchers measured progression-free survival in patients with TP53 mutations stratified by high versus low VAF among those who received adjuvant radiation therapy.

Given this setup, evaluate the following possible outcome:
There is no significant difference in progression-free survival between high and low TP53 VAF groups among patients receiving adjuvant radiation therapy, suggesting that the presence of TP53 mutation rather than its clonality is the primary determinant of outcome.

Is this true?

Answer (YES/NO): NO